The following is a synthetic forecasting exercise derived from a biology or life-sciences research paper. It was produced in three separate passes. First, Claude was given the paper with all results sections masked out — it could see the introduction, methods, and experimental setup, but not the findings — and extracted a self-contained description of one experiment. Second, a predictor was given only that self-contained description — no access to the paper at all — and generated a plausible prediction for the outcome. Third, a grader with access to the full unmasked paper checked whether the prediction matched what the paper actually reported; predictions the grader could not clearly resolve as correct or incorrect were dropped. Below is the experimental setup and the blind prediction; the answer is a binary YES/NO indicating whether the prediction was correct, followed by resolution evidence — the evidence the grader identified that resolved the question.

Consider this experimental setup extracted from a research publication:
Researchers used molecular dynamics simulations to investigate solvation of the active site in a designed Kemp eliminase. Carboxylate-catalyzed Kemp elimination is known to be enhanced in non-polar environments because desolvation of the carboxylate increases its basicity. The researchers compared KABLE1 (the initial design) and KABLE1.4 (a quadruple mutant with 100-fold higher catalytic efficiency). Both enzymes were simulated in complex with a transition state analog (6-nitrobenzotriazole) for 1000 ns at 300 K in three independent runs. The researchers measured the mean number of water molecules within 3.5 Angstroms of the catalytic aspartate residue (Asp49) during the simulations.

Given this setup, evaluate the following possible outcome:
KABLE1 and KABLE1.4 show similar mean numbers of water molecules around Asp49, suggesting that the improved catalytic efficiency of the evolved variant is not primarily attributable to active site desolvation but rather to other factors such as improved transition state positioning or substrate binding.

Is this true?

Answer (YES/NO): NO